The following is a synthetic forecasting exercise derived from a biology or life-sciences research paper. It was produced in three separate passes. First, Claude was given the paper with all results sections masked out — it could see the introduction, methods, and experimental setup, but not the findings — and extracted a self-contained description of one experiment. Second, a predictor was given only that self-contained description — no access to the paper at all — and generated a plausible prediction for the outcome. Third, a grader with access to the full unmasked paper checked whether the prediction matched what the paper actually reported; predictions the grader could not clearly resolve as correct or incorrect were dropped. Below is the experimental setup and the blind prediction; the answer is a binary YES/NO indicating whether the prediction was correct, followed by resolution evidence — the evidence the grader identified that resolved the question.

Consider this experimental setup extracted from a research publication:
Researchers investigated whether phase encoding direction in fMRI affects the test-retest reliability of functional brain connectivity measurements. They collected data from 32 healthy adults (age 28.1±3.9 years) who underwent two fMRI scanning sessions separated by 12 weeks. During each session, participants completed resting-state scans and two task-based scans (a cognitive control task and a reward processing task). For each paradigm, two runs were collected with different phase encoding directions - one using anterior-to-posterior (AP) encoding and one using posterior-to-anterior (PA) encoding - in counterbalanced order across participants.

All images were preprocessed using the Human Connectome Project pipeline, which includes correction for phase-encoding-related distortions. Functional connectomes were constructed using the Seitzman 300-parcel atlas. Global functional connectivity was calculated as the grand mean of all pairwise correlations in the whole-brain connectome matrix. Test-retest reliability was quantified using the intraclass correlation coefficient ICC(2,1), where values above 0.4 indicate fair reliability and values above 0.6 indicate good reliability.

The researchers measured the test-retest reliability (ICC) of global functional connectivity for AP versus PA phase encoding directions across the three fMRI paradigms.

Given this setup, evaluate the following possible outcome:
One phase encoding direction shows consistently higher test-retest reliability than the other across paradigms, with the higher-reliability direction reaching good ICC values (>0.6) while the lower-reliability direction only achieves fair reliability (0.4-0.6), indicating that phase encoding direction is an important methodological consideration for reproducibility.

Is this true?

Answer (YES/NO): NO